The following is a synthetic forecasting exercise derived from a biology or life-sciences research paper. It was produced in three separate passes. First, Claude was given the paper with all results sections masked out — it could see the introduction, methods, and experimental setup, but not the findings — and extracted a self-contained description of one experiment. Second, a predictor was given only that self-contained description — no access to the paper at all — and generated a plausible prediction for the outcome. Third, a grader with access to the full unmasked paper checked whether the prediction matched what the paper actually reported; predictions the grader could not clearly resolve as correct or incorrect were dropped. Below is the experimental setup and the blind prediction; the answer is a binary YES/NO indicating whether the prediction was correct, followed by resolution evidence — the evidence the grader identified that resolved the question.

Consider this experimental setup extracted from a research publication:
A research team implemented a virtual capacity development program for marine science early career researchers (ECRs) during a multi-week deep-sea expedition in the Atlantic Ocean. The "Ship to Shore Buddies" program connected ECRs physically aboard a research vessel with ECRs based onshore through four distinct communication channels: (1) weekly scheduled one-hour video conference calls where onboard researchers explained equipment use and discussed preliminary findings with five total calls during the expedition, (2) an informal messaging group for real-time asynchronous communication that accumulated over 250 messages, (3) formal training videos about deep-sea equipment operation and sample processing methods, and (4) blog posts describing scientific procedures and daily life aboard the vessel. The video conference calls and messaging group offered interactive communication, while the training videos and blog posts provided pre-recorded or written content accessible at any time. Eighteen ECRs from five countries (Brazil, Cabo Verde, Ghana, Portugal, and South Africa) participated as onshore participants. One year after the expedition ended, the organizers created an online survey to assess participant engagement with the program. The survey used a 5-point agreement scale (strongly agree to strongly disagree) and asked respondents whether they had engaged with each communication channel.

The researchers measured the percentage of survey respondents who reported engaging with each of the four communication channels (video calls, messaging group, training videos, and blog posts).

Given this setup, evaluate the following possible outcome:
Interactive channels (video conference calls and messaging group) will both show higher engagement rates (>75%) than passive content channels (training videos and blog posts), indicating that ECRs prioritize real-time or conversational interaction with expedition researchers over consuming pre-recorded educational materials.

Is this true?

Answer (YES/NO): YES